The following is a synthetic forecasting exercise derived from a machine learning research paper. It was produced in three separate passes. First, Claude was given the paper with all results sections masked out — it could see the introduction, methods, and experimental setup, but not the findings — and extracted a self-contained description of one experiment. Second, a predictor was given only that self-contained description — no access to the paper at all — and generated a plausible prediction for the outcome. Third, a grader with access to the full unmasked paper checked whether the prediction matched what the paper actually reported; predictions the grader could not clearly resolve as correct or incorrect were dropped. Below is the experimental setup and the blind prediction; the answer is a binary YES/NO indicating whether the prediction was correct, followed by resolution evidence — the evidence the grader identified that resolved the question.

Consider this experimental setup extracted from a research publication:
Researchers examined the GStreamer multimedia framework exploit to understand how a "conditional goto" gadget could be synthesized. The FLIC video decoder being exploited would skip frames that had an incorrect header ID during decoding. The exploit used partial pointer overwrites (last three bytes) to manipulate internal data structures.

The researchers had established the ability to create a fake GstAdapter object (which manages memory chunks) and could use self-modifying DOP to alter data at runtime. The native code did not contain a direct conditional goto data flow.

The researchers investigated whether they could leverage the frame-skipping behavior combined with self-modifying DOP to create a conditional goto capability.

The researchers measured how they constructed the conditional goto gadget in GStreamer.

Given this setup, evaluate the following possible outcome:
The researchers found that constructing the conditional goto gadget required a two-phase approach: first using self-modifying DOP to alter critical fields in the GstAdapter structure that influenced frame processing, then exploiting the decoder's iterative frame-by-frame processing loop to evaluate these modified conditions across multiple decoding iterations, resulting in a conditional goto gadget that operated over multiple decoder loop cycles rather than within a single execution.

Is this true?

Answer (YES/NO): NO